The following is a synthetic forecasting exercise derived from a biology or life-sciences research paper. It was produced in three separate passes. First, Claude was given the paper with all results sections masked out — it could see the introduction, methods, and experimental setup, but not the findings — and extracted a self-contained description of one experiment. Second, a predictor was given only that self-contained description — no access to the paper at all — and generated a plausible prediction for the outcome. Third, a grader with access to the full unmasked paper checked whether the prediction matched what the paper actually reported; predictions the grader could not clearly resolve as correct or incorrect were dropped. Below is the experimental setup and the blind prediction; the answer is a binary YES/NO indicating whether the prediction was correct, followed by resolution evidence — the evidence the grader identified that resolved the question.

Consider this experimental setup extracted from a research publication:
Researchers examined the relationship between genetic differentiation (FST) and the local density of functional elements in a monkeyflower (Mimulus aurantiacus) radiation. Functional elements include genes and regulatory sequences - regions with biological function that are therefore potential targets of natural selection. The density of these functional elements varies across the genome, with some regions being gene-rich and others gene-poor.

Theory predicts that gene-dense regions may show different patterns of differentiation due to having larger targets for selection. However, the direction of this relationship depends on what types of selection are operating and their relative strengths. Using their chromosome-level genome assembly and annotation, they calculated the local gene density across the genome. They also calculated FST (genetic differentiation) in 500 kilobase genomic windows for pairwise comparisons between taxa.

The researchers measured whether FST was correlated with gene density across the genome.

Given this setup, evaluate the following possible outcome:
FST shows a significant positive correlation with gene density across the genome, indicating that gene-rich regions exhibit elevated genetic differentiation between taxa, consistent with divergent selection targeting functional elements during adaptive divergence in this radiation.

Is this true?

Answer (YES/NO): YES